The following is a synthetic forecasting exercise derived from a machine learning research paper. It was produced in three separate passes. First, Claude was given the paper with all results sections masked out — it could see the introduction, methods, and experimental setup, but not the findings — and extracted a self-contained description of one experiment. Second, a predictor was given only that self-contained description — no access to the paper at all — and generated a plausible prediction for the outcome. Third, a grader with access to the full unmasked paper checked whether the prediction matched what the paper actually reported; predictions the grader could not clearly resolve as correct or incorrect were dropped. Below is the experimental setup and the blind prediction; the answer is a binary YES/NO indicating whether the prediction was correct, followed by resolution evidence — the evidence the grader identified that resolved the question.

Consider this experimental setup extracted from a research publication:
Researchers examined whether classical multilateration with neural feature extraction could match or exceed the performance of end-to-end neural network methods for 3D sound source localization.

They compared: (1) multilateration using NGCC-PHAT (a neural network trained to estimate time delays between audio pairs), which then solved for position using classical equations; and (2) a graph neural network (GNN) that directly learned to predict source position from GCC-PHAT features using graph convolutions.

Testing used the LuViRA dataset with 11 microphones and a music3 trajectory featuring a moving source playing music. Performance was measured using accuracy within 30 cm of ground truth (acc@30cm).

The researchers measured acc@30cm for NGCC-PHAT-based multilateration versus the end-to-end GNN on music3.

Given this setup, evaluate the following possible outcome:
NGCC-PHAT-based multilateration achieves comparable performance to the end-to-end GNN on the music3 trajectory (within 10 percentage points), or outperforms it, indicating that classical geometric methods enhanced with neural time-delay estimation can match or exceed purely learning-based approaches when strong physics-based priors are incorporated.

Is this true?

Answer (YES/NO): YES